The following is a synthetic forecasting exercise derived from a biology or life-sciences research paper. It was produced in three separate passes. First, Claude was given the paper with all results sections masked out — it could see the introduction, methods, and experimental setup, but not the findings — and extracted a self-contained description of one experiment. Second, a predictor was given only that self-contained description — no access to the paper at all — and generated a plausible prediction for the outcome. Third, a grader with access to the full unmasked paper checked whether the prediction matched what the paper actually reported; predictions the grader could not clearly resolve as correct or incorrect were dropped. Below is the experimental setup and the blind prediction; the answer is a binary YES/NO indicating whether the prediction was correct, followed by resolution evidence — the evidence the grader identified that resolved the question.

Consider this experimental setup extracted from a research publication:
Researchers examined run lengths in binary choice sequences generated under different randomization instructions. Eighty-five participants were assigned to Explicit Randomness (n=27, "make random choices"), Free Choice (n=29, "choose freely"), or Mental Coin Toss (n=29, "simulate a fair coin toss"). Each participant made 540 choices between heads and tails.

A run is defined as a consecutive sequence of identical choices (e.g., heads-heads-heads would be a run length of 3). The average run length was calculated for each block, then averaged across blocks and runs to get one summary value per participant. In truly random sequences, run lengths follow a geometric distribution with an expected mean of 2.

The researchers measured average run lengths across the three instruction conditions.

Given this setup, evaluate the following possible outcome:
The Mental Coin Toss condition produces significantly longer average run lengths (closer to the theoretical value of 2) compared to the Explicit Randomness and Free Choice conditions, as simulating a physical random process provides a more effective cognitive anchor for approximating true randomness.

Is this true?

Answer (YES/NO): NO